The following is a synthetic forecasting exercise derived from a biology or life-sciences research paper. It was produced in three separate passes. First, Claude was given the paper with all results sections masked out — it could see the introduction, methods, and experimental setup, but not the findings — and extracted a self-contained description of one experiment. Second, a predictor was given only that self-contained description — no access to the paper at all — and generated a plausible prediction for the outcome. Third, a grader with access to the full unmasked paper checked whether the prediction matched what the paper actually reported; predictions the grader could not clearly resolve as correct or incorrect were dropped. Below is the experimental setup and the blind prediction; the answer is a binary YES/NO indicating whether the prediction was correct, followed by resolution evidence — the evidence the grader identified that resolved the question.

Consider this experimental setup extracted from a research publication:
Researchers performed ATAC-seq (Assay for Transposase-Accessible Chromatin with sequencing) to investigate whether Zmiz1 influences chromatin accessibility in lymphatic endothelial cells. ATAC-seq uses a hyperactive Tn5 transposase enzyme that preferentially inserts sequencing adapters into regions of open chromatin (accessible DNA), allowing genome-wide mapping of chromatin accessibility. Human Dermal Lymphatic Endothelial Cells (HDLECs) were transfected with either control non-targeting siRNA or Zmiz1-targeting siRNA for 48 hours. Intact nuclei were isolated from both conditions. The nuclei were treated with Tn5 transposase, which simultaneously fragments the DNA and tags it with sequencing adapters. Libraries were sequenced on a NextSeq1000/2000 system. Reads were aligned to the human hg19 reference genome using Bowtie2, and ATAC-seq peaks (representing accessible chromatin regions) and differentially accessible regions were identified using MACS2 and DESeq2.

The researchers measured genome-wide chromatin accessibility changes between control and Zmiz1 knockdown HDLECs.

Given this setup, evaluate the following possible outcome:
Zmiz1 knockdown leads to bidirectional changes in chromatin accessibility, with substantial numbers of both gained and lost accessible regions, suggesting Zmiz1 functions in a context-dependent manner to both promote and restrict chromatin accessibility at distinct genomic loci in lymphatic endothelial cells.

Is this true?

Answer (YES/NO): NO